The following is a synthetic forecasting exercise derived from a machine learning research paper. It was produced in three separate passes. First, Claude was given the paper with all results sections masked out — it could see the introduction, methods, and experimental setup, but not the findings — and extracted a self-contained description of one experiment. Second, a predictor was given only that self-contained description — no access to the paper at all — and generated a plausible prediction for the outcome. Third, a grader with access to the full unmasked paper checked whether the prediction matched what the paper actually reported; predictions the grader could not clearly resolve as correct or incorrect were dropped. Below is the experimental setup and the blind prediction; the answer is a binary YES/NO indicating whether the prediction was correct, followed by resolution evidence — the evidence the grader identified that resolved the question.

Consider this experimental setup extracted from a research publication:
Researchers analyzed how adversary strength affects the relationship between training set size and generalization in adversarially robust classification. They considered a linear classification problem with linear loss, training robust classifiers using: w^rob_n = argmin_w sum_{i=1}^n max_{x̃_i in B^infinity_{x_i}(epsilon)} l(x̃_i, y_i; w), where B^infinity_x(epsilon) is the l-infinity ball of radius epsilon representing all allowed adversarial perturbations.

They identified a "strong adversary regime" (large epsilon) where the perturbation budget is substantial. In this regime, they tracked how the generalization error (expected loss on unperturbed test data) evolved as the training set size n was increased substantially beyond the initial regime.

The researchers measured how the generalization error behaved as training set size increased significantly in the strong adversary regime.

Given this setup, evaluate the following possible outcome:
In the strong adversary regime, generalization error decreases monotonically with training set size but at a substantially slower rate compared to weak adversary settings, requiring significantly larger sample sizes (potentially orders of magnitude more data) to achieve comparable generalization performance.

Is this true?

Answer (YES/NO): NO